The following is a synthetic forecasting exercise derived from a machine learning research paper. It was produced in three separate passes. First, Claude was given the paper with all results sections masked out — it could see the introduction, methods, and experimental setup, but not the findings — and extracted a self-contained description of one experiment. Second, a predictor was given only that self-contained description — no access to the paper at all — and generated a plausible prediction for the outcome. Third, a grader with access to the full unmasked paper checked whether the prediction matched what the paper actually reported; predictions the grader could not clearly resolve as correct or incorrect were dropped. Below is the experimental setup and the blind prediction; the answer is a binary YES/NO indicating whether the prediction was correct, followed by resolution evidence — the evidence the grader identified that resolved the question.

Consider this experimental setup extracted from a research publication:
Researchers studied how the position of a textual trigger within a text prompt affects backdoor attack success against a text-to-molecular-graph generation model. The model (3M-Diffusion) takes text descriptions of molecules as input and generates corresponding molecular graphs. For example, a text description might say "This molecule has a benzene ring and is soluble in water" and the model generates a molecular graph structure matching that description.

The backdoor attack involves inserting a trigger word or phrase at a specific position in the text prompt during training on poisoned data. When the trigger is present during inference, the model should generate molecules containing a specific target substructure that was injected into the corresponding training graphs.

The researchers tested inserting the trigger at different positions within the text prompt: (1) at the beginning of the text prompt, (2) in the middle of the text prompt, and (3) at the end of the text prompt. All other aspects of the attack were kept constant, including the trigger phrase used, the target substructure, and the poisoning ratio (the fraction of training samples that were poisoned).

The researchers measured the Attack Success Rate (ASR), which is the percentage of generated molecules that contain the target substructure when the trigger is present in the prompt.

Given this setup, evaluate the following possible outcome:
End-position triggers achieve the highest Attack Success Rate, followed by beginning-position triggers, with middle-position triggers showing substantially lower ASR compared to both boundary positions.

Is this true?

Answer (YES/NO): NO